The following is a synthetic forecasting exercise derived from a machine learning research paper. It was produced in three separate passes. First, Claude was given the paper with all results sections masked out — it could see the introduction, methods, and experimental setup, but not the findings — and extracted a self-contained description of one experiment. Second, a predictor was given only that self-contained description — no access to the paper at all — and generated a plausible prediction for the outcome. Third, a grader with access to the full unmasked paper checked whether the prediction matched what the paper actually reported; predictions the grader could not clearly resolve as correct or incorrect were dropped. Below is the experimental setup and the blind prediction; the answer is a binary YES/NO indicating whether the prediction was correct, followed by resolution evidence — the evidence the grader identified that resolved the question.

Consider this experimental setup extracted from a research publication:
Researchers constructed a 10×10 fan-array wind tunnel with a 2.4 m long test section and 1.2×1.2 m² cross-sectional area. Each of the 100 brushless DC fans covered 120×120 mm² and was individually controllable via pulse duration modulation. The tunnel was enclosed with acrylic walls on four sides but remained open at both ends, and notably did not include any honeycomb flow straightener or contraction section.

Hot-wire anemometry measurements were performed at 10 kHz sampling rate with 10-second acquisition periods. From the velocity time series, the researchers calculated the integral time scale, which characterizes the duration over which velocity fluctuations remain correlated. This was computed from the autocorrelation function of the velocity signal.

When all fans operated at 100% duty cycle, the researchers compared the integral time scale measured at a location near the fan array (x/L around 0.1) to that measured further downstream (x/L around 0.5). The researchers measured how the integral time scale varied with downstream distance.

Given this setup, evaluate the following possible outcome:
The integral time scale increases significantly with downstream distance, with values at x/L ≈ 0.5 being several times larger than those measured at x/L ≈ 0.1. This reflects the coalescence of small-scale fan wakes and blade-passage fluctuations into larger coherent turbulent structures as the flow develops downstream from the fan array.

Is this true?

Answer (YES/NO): NO